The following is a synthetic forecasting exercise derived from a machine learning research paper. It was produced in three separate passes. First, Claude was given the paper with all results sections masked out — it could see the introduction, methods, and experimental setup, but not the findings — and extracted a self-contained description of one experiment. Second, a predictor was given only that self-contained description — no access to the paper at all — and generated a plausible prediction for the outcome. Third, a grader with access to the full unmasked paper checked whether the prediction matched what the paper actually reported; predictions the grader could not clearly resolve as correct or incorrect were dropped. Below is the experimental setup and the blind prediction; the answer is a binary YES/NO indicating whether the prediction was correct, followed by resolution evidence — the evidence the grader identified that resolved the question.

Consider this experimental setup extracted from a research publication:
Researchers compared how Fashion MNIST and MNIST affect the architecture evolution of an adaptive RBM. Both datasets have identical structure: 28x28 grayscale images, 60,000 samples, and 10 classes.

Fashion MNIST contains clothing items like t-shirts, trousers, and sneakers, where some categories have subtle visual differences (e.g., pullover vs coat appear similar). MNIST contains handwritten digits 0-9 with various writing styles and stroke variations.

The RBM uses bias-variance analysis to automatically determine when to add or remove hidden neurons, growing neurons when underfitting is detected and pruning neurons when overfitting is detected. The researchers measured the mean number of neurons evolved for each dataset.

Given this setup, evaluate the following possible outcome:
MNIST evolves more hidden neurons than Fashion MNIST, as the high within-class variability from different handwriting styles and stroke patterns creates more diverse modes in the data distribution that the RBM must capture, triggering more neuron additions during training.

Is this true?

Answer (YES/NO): YES